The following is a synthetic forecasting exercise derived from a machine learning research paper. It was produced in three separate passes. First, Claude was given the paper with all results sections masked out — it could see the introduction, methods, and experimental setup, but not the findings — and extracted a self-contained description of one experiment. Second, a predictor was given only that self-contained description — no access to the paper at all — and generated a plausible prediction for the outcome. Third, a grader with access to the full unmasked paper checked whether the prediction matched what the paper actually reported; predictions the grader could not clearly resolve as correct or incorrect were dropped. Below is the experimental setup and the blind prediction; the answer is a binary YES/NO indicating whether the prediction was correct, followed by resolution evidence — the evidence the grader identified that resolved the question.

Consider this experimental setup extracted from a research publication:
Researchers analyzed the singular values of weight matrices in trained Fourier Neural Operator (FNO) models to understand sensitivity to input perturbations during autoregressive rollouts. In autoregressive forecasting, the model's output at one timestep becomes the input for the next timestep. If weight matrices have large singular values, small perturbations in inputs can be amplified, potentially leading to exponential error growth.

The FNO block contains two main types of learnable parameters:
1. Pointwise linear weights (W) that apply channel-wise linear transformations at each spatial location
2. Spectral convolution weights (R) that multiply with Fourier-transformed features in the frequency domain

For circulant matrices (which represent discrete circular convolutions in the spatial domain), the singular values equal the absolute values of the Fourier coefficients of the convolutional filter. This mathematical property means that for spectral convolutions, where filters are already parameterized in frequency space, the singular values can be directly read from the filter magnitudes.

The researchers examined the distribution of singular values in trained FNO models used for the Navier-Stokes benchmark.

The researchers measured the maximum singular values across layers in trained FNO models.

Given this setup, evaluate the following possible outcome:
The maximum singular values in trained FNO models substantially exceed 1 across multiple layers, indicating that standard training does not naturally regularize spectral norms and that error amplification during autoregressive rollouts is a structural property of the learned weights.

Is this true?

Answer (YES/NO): YES